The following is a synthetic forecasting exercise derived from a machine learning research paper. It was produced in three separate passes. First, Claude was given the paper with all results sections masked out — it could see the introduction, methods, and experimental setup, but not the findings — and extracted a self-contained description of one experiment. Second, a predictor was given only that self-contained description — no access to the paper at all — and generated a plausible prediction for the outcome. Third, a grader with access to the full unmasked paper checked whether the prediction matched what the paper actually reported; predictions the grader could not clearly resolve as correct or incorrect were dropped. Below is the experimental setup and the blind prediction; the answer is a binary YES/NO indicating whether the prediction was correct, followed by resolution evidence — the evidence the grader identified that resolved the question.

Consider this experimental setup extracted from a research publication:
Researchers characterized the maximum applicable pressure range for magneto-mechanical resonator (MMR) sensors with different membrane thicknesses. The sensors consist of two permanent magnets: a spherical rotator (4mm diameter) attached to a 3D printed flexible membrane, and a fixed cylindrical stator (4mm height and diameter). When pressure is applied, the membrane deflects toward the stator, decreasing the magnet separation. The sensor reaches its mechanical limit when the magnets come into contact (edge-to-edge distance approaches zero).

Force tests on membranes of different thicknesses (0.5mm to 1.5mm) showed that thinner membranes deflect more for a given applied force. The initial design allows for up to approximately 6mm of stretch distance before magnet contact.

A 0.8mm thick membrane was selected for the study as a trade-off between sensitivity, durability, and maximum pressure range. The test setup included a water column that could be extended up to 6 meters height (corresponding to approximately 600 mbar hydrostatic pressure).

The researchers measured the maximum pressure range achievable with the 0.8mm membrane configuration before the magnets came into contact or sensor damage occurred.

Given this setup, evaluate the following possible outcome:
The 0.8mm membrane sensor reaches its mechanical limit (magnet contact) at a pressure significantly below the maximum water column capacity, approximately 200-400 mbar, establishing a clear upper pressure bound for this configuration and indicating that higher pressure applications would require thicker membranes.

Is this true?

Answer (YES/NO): NO